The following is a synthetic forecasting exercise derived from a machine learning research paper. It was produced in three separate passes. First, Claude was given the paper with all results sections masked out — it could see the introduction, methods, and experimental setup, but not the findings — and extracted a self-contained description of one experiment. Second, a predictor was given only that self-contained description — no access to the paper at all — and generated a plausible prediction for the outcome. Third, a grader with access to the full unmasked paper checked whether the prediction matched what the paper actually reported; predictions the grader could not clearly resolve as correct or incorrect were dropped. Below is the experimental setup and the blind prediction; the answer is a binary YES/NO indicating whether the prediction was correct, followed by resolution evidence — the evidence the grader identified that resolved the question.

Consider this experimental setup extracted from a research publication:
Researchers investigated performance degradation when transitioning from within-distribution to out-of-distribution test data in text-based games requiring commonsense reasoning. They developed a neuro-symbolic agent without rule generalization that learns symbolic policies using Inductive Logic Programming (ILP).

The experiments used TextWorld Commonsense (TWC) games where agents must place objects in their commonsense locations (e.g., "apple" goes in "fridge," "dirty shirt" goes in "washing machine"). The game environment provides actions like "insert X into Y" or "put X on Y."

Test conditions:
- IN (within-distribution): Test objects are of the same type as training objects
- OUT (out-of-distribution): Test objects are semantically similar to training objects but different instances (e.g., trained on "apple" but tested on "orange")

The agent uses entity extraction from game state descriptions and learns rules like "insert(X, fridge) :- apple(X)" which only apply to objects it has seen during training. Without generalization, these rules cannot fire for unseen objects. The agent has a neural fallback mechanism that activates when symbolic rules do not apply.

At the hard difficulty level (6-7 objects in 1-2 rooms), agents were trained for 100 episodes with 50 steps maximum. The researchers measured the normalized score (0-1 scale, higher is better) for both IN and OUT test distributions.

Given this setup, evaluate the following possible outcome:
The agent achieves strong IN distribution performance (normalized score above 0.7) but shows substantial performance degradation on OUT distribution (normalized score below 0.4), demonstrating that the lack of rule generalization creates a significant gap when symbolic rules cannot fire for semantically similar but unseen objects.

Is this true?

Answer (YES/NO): NO